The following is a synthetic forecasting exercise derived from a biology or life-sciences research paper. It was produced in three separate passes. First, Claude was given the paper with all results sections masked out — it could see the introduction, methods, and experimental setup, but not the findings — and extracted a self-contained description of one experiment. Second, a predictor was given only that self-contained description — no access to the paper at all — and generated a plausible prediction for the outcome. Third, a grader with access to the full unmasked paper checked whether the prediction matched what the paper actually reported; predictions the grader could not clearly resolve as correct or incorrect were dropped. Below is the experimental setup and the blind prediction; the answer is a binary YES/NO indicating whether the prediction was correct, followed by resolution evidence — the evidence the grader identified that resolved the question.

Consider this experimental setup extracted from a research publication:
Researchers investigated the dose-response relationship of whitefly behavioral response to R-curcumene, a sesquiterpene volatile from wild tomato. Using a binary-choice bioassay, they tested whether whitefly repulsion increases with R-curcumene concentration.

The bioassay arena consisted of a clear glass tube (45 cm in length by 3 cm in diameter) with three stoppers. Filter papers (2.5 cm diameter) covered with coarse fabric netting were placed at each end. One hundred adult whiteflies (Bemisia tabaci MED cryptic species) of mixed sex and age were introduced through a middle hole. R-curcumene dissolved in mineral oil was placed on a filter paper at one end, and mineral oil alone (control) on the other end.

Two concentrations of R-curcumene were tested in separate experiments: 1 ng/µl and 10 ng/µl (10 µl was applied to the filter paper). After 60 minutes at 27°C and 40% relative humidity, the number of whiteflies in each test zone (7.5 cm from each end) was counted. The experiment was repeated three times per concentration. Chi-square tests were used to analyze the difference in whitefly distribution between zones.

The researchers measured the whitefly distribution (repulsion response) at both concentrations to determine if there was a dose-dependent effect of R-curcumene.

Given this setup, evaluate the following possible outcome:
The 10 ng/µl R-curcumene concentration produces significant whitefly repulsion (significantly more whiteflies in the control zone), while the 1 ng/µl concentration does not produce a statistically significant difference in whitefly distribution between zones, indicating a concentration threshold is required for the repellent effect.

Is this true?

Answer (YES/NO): NO